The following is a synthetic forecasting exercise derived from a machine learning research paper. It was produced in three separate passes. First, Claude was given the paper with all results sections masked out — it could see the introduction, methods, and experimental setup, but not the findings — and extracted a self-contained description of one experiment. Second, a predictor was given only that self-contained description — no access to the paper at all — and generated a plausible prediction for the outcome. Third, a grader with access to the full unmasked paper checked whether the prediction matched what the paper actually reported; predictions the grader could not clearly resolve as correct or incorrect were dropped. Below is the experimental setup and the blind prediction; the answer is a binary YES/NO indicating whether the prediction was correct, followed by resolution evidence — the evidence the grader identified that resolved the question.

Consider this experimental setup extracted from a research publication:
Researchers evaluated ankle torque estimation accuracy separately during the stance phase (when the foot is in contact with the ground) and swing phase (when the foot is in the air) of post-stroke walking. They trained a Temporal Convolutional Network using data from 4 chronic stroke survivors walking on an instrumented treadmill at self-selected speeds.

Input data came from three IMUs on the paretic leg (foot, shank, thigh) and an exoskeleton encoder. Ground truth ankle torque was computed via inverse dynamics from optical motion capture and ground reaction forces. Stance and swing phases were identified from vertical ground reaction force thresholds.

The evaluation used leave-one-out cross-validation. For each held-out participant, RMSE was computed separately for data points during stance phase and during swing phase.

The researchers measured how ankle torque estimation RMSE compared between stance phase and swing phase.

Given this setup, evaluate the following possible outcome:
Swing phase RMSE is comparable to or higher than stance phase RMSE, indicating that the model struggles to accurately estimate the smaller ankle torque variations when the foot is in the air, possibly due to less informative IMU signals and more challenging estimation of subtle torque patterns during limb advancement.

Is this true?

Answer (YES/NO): NO